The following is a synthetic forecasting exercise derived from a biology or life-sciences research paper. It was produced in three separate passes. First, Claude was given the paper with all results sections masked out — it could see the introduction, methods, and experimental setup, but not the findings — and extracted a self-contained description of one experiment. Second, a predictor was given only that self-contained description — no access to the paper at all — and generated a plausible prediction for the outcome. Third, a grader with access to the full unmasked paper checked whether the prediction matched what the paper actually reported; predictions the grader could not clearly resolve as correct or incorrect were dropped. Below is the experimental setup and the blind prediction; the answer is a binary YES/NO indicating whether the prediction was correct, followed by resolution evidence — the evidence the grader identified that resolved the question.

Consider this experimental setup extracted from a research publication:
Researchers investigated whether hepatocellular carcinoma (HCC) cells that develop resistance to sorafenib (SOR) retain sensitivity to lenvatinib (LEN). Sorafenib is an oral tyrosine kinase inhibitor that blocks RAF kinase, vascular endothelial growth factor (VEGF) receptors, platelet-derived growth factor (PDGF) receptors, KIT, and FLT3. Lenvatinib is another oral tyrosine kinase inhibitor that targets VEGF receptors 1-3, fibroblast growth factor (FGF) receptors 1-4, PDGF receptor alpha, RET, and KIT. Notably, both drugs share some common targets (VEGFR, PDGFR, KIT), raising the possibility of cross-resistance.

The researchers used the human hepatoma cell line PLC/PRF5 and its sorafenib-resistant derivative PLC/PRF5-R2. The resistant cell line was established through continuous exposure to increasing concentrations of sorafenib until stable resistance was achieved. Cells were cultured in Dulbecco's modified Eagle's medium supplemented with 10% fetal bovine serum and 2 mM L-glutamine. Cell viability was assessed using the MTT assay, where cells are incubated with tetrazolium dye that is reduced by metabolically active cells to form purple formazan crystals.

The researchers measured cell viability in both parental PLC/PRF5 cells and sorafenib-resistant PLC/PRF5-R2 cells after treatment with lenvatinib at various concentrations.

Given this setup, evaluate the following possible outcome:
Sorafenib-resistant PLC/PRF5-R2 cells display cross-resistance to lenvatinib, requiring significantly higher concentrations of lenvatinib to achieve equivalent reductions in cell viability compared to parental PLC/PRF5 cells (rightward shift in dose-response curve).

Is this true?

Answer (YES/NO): YES